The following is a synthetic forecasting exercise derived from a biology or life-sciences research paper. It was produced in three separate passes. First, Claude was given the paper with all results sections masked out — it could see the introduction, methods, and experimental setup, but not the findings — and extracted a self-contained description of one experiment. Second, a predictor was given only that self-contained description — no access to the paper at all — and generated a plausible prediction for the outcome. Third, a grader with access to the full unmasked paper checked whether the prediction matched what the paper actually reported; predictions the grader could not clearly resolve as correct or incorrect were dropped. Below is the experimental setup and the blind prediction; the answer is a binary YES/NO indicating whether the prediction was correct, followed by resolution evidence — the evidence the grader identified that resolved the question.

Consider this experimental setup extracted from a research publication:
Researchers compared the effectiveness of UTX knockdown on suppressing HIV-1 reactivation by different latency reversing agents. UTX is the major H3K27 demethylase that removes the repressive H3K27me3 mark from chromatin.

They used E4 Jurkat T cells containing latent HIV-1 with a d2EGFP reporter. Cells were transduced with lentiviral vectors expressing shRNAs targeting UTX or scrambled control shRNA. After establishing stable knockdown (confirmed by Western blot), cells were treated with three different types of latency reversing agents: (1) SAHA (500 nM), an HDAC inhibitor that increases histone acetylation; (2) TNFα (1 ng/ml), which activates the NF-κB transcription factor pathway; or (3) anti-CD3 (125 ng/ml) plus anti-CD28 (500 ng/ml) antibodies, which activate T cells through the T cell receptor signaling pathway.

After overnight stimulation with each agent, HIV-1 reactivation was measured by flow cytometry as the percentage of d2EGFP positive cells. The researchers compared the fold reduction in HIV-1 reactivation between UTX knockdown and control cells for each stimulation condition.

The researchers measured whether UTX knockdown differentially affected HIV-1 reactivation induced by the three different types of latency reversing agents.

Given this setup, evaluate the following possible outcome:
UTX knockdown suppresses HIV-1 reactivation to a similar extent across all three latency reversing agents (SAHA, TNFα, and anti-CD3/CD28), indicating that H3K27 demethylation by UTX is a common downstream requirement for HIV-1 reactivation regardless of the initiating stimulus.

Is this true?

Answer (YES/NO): YES